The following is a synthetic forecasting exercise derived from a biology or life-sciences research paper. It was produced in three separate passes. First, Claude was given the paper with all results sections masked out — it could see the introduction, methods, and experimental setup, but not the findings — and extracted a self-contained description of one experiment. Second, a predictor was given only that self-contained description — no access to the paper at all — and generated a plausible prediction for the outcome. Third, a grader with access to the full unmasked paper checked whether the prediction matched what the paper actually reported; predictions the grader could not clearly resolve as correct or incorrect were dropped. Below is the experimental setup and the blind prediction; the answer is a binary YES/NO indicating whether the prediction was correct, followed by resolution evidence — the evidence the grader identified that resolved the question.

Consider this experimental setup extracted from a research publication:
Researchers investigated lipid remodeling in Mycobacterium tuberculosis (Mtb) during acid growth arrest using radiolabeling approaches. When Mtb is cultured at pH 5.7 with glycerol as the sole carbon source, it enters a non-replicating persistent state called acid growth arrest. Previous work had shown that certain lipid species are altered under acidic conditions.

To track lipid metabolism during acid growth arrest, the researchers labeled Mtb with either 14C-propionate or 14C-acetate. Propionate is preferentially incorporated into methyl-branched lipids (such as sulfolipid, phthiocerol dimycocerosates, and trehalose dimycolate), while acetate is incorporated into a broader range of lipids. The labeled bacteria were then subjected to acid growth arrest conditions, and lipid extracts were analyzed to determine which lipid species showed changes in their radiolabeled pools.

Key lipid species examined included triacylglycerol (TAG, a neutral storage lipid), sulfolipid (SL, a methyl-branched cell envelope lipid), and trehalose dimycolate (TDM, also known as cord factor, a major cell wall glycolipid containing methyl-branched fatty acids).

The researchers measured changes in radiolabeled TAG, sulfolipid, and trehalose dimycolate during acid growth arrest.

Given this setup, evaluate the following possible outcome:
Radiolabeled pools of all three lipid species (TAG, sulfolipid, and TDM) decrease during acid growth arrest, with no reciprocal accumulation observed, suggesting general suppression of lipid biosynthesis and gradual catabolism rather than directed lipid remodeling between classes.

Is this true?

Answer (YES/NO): NO